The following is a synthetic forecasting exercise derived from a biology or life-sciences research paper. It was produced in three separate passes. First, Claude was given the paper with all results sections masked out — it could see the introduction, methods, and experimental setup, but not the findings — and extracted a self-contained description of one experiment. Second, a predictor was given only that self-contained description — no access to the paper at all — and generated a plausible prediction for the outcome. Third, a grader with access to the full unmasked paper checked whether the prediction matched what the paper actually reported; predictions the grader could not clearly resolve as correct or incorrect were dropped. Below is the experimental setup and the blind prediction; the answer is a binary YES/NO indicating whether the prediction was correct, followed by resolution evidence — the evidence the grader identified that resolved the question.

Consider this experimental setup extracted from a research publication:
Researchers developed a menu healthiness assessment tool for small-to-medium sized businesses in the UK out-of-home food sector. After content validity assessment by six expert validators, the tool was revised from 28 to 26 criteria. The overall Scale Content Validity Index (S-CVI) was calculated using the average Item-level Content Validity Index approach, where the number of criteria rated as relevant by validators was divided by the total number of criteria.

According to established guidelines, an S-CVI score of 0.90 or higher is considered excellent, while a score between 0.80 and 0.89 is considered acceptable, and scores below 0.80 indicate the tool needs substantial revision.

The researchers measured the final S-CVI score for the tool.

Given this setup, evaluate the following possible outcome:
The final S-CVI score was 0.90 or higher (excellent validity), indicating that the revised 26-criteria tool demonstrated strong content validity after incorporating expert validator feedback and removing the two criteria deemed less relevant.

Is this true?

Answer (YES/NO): NO